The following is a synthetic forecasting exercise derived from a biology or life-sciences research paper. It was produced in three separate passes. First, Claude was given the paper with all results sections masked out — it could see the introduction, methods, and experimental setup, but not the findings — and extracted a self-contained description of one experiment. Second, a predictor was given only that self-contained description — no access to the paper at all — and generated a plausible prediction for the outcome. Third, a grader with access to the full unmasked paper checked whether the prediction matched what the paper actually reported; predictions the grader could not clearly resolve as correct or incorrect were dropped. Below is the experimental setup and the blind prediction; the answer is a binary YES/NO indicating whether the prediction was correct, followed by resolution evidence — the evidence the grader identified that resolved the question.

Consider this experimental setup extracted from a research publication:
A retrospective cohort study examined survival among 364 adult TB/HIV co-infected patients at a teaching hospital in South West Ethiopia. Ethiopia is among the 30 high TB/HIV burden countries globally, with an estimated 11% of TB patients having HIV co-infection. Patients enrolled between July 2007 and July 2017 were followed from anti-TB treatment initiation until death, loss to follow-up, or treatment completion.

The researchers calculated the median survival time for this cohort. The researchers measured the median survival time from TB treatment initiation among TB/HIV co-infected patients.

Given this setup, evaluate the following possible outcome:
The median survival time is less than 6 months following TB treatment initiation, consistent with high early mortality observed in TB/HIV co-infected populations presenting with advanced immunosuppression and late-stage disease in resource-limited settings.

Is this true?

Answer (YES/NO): NO